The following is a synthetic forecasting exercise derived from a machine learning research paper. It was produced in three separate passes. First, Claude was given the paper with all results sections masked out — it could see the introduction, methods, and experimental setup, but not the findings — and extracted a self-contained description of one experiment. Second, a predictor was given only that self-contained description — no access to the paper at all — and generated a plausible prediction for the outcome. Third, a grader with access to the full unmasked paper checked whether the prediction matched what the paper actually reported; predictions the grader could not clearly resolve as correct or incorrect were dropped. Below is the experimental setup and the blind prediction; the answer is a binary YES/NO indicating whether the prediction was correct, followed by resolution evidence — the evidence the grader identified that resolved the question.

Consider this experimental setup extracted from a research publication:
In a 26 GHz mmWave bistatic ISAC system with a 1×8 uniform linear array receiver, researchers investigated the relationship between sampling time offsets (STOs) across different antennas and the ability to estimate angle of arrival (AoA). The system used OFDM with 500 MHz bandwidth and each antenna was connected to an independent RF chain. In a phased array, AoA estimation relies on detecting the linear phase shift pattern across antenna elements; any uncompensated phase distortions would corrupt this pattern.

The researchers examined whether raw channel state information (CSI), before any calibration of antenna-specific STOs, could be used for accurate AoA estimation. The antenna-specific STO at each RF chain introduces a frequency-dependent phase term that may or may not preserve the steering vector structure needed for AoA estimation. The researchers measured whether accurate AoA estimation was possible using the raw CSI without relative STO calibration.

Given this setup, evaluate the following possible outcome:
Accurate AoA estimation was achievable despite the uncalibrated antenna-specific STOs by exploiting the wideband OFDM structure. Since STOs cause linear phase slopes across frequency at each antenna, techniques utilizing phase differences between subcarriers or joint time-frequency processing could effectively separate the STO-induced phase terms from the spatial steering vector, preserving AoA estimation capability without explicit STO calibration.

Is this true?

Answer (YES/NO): NO